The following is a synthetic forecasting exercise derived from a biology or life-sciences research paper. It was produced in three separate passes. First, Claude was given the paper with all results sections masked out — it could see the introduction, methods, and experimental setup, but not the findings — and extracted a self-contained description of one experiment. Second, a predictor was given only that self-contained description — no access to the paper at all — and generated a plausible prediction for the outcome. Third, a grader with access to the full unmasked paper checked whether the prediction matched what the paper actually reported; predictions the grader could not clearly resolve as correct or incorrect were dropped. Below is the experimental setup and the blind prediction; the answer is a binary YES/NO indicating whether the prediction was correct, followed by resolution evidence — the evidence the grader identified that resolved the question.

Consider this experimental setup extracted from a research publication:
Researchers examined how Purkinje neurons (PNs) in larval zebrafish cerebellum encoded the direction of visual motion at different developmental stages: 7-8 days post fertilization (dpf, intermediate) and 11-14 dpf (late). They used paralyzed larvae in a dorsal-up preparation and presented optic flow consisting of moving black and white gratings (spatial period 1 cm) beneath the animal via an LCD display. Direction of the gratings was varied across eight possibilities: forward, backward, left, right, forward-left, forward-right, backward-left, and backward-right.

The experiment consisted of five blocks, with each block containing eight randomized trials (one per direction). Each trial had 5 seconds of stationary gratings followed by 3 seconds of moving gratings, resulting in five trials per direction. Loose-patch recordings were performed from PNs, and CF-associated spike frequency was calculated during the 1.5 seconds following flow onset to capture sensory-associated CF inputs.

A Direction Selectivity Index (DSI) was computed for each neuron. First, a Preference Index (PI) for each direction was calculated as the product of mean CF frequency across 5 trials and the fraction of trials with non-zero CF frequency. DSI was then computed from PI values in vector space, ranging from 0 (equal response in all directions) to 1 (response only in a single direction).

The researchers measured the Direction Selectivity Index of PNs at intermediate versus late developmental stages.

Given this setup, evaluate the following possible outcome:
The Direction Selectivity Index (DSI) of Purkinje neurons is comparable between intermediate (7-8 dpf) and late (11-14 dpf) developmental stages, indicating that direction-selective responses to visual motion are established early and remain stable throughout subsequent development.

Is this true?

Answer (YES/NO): NO